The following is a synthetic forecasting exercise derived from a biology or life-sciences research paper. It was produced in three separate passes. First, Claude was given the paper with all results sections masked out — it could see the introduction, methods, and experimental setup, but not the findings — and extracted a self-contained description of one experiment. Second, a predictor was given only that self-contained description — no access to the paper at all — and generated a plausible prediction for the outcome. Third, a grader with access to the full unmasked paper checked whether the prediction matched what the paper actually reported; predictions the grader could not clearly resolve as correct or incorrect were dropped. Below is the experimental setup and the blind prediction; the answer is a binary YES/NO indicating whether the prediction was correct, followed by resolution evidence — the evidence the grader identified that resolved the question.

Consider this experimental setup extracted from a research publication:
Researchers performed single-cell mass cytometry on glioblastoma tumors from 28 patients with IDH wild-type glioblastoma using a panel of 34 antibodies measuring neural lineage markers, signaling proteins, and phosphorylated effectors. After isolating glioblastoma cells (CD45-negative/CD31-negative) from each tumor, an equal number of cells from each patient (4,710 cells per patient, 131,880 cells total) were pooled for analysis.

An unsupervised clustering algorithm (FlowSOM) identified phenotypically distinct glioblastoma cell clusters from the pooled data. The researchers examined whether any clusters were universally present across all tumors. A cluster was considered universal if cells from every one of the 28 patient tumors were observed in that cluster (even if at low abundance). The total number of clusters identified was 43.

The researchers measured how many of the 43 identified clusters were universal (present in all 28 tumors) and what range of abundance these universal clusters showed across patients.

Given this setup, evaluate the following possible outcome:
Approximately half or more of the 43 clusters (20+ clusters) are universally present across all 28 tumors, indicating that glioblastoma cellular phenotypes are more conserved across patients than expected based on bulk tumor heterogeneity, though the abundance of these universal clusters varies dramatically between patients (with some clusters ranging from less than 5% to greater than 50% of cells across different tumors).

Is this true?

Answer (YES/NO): NO